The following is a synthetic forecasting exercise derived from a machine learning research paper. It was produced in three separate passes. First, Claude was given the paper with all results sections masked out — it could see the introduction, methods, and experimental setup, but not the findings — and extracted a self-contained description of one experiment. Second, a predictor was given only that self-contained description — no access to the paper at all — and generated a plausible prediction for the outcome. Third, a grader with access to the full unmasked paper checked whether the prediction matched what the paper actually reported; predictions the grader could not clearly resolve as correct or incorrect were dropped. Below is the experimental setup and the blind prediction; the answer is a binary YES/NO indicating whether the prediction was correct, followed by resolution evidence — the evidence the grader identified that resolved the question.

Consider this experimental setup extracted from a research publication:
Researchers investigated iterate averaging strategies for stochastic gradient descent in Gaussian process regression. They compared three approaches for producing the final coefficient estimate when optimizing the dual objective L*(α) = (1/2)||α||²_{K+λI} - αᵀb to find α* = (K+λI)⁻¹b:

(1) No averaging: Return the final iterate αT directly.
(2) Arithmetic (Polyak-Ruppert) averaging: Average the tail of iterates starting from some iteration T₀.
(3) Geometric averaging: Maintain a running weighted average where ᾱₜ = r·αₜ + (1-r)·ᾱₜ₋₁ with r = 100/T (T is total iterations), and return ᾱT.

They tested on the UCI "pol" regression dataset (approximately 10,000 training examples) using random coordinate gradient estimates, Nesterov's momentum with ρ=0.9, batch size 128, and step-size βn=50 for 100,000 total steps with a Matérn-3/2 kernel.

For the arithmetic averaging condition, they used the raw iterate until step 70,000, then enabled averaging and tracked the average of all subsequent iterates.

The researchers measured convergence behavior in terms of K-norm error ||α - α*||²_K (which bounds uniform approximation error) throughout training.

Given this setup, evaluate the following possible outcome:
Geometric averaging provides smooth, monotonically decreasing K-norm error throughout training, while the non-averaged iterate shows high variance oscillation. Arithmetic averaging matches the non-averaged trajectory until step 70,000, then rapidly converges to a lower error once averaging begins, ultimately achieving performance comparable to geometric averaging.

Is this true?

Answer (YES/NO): NO